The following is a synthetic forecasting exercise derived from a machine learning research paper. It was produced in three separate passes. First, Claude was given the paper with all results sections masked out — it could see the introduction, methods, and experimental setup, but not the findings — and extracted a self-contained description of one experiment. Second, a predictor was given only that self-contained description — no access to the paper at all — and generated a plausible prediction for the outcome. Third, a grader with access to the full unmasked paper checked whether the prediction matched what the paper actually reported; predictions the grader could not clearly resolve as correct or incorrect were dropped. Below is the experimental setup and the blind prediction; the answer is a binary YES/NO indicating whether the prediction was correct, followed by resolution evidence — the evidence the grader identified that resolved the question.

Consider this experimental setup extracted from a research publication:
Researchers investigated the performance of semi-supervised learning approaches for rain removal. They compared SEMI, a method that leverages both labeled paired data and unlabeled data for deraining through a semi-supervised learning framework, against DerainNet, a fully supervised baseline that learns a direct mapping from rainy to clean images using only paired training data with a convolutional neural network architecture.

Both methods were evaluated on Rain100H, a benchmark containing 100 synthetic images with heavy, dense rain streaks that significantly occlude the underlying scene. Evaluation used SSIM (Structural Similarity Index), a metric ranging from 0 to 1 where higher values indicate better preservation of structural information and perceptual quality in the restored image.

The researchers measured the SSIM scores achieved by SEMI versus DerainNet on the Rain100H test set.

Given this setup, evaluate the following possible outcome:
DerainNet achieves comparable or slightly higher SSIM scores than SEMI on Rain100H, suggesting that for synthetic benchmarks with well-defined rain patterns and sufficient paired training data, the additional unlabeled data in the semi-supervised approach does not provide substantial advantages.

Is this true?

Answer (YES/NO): NO